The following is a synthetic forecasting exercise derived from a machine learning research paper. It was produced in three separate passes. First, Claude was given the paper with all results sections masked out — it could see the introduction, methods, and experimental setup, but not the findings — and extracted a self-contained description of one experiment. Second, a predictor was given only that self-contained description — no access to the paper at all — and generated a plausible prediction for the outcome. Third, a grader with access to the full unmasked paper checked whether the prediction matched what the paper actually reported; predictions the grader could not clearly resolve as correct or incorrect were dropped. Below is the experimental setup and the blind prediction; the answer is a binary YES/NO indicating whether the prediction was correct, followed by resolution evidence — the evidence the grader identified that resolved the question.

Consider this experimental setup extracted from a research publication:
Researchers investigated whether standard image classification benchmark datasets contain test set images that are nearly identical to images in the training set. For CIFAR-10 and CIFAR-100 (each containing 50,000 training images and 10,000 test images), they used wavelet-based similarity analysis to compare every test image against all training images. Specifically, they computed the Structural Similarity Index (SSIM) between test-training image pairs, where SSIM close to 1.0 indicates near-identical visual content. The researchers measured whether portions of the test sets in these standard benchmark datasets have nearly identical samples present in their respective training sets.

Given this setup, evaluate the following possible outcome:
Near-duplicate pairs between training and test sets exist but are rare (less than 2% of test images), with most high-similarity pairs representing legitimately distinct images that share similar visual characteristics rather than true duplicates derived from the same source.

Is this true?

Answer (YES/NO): NO